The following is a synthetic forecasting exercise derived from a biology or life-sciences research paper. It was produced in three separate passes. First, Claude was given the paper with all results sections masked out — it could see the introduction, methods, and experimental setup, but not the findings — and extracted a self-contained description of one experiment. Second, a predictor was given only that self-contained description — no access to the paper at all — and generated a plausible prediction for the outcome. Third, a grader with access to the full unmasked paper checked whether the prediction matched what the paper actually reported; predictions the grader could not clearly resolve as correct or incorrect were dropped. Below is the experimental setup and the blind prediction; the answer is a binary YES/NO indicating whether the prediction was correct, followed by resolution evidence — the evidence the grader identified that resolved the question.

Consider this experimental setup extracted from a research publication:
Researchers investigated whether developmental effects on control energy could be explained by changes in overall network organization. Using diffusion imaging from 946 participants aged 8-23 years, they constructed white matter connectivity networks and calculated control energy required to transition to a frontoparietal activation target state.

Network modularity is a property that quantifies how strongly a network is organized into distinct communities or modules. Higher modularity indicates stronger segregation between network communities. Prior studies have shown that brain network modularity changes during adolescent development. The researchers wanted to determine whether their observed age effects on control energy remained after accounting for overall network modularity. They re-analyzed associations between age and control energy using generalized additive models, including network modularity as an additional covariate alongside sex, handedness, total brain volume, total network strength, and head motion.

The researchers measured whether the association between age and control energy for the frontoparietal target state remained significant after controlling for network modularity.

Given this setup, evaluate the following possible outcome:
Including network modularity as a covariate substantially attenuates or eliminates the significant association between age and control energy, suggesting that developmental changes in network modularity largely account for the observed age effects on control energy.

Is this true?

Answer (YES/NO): NO